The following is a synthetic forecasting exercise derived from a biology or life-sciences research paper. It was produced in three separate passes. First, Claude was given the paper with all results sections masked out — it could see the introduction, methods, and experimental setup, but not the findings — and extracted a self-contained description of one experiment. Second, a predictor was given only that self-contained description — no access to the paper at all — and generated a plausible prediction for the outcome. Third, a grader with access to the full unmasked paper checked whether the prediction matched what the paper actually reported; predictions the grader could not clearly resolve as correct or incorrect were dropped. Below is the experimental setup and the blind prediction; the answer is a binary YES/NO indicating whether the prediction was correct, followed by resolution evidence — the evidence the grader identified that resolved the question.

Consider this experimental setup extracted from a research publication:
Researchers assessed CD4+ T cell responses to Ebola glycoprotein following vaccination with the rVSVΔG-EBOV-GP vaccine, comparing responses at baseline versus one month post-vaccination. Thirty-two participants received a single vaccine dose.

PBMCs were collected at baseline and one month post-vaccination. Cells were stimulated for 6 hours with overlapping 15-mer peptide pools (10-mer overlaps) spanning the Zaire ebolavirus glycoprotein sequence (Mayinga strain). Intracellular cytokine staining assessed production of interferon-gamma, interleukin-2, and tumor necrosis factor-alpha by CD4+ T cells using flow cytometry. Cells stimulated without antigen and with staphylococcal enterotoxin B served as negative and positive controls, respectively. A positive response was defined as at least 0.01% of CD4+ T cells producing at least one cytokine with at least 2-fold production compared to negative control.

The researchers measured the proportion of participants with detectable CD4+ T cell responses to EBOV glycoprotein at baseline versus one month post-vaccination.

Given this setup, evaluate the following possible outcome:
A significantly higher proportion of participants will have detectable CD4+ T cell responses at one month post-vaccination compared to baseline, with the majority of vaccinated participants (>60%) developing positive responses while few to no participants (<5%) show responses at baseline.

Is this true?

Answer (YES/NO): NO